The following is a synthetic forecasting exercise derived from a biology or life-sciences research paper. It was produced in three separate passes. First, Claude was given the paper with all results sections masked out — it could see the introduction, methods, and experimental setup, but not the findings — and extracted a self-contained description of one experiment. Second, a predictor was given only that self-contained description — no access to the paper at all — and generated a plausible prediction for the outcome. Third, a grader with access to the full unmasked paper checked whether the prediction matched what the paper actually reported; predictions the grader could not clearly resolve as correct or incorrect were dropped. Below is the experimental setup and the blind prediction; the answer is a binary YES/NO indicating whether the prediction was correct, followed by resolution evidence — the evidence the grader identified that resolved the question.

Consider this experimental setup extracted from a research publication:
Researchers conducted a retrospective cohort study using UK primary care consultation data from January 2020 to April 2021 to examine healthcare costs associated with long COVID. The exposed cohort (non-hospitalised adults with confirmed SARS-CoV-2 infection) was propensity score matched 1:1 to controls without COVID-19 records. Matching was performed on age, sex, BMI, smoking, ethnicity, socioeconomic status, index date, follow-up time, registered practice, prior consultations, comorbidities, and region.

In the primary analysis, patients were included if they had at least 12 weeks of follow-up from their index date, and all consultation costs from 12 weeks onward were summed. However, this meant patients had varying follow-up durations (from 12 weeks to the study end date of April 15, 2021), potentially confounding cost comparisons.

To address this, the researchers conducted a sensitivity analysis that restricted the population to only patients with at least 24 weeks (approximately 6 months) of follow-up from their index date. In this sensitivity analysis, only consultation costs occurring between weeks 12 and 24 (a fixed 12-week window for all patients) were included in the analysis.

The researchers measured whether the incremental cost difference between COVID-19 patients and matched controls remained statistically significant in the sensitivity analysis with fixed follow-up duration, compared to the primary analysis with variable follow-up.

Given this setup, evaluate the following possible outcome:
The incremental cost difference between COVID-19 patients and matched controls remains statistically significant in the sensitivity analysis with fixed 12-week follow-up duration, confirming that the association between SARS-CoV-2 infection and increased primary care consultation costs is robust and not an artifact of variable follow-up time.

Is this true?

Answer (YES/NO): YES